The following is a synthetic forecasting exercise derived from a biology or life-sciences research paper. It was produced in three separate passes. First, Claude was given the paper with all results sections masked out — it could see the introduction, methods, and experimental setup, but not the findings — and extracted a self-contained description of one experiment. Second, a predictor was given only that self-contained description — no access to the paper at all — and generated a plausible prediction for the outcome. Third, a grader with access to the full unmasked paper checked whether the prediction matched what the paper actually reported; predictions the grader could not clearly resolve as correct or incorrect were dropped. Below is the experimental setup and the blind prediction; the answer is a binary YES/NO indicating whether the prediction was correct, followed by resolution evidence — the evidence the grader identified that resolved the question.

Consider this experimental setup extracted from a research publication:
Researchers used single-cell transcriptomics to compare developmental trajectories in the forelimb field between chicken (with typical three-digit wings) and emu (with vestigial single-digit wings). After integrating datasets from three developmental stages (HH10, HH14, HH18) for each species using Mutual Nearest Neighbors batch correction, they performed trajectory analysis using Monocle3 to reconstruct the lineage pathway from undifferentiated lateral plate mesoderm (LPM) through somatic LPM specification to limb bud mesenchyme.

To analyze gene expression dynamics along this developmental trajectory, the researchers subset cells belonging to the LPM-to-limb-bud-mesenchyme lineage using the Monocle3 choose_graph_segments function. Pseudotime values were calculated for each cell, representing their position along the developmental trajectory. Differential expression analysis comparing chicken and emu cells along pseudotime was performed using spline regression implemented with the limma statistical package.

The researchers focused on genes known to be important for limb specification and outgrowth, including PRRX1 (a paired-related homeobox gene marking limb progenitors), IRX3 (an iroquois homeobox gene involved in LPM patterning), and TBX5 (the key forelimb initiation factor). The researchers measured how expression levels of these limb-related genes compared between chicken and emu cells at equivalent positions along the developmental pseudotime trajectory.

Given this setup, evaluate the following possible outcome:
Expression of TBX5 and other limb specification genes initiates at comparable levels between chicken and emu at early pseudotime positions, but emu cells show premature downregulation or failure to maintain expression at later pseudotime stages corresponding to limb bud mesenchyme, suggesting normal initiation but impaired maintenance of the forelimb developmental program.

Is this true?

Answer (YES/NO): NO